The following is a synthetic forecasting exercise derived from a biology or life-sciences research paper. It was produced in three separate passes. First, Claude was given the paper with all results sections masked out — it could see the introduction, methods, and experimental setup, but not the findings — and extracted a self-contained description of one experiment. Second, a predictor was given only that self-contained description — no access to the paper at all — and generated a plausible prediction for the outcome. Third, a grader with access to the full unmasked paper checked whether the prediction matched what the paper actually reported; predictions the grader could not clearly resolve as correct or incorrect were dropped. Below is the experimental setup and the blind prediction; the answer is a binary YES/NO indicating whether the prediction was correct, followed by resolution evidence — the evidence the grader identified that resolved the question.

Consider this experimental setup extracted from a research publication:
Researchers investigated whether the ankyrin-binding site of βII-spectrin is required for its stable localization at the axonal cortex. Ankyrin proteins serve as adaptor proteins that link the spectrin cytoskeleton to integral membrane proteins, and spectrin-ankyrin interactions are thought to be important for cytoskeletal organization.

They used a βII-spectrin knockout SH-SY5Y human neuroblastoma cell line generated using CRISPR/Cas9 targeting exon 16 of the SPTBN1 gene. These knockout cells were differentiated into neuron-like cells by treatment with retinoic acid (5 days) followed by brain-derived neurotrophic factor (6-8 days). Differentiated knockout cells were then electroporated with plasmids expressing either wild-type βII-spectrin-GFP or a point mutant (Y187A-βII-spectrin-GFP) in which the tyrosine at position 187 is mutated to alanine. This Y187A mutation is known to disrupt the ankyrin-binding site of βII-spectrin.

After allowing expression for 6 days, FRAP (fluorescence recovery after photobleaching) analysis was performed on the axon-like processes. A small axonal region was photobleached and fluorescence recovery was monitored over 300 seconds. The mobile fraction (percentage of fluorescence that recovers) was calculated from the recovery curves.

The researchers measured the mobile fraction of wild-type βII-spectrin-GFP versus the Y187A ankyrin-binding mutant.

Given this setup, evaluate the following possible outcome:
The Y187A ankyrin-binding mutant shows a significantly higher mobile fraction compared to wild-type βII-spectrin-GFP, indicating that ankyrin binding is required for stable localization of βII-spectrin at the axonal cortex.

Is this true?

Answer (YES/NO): NO